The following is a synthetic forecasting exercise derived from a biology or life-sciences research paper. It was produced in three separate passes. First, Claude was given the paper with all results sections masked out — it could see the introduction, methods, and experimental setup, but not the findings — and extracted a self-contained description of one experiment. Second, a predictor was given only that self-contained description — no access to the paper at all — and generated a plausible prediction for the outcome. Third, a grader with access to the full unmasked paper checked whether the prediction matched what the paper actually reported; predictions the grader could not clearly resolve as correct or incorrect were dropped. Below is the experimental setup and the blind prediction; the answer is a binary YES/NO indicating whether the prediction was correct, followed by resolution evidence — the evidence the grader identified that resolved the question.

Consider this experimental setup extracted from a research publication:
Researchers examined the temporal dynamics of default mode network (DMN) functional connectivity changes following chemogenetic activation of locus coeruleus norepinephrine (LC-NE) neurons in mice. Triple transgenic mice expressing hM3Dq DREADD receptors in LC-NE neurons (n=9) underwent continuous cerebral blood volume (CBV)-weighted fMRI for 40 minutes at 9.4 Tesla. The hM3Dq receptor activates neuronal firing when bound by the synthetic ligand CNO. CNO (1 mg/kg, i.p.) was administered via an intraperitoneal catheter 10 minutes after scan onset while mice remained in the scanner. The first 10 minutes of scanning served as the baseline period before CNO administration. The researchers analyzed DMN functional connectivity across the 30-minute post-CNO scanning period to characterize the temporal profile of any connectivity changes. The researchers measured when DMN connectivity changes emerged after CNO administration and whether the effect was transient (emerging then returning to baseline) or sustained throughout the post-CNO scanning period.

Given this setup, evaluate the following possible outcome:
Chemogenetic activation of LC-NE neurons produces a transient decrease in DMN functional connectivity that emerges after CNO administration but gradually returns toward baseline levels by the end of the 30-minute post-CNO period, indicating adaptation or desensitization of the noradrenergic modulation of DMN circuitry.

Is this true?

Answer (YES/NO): NO